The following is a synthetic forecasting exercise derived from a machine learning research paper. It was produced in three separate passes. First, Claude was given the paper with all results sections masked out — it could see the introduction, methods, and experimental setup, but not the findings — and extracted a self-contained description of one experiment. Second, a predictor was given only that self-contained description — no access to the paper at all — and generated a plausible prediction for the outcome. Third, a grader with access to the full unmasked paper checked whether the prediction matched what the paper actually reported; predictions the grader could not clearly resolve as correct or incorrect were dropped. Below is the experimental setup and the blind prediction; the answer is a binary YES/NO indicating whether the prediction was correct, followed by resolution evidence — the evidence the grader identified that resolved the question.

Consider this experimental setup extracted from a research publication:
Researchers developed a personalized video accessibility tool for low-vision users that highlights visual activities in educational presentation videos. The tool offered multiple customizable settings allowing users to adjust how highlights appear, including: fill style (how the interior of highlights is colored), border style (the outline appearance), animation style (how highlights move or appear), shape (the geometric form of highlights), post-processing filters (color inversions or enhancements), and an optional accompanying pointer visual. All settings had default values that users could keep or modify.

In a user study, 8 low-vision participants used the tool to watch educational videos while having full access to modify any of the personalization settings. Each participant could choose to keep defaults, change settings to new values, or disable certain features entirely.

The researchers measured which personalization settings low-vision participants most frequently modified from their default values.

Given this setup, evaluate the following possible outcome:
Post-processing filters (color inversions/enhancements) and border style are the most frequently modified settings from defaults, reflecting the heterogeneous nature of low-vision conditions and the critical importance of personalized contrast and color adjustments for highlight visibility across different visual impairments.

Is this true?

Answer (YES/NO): NO